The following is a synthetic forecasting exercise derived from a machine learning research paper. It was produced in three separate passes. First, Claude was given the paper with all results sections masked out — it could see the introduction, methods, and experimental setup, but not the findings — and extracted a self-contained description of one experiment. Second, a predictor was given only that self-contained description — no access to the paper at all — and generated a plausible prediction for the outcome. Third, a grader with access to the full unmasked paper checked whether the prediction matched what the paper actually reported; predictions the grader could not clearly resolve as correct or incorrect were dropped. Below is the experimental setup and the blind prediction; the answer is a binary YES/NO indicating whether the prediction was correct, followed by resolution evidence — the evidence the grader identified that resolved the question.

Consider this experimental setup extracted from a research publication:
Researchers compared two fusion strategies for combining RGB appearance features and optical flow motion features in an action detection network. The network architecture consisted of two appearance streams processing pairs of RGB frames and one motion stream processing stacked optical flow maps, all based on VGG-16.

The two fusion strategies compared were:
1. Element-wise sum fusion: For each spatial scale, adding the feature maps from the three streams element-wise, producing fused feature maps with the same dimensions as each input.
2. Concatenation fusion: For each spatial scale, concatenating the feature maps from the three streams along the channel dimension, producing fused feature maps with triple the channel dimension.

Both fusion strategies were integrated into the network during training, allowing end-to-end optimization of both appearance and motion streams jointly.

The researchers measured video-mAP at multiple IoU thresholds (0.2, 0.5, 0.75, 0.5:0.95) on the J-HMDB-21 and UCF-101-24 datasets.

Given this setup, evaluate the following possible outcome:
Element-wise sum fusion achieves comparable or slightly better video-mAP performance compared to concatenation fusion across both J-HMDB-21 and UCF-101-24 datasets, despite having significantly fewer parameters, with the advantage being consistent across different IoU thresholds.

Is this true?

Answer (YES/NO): NO